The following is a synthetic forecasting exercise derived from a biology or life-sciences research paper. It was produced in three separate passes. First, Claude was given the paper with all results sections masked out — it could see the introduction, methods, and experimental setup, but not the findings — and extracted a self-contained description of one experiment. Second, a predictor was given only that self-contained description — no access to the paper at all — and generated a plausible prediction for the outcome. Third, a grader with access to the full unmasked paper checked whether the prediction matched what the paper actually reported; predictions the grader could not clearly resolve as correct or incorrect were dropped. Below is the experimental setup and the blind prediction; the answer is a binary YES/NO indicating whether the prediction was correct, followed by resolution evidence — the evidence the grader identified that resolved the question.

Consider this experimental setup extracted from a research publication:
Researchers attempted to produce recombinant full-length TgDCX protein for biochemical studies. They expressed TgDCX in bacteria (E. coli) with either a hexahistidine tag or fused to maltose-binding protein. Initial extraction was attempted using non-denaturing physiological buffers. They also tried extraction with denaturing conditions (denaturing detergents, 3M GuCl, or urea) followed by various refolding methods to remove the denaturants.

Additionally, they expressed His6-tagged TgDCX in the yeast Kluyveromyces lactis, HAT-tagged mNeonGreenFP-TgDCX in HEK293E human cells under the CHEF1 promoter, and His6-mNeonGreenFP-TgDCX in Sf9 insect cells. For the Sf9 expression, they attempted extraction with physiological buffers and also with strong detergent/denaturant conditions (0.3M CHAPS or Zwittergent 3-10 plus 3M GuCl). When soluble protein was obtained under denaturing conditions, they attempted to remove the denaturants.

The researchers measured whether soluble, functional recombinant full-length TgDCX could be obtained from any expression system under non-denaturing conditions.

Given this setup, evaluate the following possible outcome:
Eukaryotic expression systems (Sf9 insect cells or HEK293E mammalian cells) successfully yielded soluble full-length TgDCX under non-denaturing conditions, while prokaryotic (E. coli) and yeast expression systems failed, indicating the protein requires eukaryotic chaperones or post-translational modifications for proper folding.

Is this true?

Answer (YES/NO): NO